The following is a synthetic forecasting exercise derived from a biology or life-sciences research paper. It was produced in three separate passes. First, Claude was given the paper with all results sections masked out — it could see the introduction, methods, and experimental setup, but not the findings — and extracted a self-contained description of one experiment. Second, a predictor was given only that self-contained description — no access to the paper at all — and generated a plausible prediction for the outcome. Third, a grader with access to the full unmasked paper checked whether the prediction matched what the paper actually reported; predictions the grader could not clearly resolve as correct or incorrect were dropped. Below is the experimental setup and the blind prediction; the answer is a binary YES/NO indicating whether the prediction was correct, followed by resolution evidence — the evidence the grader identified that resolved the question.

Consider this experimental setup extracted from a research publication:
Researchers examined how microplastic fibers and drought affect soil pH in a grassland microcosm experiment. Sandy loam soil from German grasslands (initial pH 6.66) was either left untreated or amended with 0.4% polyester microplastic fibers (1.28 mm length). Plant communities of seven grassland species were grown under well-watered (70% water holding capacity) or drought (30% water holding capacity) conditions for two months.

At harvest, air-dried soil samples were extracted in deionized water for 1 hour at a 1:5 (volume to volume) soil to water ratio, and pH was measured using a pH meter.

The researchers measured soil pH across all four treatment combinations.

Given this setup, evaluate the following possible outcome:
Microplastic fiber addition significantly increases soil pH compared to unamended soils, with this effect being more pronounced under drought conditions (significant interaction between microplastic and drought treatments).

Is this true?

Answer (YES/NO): NO